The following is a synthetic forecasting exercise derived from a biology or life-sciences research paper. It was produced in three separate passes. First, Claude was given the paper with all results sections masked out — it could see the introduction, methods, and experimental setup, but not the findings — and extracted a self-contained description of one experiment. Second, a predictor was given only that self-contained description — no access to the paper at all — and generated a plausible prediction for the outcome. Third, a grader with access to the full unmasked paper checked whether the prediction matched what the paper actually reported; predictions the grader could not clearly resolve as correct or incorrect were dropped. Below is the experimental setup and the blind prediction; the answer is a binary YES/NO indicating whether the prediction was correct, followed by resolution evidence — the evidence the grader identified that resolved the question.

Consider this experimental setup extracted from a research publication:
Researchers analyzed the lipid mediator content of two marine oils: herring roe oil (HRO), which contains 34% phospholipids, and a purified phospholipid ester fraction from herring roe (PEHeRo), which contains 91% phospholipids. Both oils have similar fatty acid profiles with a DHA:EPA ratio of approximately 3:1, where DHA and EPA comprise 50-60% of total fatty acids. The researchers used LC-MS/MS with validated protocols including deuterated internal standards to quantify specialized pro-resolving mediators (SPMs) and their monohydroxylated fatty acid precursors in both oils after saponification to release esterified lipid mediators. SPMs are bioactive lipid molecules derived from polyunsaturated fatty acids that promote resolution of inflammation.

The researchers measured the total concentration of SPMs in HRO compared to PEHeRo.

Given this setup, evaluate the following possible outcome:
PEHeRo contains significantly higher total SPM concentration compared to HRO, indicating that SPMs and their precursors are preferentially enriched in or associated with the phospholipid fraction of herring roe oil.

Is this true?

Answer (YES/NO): NO